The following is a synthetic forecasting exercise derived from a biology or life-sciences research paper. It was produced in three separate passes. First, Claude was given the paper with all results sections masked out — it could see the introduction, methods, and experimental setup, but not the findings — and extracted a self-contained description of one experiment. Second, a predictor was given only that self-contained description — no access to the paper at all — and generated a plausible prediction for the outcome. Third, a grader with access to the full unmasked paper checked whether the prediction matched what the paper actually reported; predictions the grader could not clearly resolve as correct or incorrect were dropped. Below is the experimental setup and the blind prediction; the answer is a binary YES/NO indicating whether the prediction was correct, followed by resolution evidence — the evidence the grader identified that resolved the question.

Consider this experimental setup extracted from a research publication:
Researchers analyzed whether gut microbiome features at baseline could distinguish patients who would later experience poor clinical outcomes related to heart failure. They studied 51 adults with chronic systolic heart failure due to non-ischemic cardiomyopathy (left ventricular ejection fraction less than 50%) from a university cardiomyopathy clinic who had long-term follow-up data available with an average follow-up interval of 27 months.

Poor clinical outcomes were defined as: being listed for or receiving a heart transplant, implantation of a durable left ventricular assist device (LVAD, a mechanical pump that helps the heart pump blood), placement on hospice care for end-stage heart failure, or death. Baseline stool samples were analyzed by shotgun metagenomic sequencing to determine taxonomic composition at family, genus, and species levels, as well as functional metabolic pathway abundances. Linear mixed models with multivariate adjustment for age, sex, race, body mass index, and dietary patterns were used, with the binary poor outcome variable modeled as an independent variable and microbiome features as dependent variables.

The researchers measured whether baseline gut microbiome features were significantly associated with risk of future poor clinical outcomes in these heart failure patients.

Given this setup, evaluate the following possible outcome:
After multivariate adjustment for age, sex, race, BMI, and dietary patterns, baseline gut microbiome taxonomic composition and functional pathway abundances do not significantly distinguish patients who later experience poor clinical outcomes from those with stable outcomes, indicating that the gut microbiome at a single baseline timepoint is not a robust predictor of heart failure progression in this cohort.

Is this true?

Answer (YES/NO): NO